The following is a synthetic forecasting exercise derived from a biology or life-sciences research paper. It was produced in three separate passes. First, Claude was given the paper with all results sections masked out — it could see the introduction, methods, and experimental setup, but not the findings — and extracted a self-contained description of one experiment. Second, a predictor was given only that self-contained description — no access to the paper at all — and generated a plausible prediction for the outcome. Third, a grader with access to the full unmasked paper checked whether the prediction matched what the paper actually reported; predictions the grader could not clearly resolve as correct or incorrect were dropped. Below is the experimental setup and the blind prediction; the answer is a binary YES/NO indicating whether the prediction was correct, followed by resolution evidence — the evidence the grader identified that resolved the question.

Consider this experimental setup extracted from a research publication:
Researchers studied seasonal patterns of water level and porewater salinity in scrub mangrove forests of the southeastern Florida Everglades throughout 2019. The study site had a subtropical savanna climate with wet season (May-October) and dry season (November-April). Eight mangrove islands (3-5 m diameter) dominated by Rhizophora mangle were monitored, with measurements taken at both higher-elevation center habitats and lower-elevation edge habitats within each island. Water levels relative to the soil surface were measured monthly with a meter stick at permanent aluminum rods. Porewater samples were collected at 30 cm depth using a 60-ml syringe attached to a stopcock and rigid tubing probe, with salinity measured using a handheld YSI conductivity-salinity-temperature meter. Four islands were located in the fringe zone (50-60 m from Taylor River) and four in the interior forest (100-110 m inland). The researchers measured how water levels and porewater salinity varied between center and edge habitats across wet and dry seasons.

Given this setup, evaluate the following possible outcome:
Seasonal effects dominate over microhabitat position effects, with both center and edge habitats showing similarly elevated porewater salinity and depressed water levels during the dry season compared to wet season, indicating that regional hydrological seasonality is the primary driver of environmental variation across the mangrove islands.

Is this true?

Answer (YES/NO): NO